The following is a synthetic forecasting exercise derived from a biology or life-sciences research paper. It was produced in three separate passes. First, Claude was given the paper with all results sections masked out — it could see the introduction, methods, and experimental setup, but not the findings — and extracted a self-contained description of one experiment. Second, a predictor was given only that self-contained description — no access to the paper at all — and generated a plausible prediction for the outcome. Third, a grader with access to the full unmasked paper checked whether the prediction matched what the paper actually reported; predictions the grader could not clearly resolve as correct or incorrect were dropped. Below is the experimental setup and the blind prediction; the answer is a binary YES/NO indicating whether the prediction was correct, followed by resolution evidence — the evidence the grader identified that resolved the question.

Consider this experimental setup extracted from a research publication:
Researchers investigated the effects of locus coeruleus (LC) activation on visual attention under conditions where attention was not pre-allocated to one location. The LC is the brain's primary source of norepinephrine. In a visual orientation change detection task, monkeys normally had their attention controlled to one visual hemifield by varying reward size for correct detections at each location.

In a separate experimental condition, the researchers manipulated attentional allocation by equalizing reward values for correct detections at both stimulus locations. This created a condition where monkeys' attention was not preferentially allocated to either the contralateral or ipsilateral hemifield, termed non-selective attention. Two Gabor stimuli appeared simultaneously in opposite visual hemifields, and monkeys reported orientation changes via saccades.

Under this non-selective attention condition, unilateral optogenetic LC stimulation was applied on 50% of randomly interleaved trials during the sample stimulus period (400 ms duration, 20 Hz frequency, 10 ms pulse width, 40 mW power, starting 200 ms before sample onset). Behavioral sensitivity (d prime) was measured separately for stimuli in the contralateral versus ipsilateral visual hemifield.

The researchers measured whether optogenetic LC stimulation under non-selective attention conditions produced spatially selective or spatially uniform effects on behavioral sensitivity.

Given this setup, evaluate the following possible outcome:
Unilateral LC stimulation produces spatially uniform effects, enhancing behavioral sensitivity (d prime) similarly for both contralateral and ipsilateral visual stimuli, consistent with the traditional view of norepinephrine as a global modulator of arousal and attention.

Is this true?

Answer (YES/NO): NO